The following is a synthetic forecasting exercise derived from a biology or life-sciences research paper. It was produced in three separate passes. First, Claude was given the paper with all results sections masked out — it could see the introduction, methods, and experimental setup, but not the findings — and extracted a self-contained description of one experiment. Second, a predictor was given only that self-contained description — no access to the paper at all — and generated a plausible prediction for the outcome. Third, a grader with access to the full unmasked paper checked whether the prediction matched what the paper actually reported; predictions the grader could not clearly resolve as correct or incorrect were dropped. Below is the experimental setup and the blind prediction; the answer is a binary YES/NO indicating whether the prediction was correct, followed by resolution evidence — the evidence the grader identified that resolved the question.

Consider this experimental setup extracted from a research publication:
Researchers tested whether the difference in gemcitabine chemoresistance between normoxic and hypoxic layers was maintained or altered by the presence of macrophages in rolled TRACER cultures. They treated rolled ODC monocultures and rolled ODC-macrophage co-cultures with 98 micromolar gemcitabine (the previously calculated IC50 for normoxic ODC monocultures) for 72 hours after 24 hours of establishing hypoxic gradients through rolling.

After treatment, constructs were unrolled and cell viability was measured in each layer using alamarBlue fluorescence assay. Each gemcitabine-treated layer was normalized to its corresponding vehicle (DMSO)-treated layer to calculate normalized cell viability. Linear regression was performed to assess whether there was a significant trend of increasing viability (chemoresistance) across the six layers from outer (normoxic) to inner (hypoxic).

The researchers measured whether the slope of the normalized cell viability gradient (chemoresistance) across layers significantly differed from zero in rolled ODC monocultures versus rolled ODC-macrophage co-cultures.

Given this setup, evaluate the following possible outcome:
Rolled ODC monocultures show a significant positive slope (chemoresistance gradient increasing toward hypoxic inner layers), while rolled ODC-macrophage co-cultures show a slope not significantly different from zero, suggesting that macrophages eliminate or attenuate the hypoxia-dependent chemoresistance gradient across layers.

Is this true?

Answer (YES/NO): NO